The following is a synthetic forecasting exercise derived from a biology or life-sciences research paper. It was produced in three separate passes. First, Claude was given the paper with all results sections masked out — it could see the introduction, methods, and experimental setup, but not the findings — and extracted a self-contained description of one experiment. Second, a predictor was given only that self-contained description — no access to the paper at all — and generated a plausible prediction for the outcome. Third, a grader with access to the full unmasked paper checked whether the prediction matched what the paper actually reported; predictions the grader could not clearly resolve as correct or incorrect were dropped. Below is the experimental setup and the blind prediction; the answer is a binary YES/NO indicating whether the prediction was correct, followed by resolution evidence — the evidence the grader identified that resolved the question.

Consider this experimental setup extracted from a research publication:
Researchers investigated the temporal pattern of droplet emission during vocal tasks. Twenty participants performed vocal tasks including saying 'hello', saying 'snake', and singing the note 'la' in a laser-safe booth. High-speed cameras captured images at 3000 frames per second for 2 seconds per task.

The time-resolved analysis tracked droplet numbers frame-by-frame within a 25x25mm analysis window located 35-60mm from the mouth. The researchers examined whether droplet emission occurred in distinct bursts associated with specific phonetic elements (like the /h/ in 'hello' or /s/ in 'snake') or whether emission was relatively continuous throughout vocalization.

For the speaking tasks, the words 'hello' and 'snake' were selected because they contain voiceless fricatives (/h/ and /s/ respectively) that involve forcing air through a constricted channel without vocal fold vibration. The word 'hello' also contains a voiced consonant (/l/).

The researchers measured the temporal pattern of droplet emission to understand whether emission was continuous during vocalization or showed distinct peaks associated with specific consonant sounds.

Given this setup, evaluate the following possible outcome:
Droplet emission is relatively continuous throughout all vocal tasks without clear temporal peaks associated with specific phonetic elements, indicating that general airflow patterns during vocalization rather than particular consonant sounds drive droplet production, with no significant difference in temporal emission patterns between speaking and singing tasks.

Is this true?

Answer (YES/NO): NO